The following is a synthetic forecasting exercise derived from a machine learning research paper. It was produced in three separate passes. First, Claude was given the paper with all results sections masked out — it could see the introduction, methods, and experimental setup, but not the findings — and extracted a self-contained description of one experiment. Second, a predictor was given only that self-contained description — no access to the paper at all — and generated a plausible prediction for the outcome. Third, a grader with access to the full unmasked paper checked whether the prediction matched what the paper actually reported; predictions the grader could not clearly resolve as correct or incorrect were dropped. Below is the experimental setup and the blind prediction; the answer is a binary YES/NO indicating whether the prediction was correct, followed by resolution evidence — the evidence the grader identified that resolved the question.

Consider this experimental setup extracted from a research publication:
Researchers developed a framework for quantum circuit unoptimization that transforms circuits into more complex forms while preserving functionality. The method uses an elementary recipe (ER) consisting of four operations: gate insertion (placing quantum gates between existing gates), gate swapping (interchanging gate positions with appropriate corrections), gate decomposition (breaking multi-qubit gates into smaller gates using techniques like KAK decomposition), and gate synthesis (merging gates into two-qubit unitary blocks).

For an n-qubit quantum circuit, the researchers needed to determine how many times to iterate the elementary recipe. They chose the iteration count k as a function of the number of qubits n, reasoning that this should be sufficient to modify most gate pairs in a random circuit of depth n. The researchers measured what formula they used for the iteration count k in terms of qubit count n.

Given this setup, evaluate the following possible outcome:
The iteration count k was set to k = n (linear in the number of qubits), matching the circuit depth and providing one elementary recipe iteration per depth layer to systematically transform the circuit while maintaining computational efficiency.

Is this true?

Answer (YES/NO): NO